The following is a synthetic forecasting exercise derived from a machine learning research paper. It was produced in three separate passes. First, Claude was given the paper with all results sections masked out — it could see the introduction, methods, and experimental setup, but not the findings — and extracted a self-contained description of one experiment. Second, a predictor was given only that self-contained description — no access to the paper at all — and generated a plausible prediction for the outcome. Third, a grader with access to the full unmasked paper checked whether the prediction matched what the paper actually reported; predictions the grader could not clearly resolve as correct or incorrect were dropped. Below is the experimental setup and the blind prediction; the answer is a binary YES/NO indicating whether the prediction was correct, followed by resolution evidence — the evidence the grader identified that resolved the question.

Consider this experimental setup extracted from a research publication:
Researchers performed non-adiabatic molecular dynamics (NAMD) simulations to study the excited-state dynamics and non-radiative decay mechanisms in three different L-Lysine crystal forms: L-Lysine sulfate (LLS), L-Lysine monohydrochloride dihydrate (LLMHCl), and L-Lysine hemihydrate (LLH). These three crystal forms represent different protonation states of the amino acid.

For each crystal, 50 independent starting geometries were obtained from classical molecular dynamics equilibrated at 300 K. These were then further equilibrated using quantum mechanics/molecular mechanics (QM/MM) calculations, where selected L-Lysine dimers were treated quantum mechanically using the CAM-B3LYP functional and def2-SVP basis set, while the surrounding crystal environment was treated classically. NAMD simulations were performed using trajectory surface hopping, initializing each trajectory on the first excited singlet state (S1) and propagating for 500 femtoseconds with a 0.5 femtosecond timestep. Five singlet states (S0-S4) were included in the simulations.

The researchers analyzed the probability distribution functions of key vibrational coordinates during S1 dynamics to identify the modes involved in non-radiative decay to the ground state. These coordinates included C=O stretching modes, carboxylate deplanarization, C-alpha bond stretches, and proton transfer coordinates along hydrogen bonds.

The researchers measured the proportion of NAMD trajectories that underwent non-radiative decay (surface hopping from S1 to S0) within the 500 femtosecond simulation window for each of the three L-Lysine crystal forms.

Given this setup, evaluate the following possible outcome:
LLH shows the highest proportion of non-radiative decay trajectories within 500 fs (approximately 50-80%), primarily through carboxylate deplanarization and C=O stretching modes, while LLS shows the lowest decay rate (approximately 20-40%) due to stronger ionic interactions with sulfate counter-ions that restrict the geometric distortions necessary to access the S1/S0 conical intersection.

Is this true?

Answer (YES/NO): NO